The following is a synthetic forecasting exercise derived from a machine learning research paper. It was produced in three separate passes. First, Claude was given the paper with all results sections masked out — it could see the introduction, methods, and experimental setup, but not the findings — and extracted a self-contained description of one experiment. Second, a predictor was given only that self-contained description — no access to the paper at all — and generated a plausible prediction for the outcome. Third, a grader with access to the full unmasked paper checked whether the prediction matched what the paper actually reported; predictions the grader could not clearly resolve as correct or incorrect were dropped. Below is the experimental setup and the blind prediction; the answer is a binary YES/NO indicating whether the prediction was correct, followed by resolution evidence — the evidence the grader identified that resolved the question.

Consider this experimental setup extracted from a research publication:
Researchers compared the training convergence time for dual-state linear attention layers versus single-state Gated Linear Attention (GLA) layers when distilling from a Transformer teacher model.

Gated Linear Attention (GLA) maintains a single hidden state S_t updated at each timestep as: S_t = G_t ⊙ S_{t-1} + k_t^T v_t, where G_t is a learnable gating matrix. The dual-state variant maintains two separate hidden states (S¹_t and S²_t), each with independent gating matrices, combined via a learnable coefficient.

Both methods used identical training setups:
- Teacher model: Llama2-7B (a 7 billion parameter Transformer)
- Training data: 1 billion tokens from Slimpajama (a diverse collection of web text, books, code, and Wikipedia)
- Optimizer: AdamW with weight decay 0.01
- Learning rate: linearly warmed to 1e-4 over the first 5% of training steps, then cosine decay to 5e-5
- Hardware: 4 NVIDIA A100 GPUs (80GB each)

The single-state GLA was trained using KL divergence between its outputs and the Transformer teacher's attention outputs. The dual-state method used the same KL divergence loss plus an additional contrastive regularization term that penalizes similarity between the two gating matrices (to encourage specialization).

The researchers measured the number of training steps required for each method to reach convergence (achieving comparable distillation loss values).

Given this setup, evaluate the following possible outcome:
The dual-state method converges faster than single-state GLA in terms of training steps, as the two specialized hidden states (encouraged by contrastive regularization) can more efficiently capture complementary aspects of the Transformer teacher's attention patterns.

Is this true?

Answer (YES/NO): NO